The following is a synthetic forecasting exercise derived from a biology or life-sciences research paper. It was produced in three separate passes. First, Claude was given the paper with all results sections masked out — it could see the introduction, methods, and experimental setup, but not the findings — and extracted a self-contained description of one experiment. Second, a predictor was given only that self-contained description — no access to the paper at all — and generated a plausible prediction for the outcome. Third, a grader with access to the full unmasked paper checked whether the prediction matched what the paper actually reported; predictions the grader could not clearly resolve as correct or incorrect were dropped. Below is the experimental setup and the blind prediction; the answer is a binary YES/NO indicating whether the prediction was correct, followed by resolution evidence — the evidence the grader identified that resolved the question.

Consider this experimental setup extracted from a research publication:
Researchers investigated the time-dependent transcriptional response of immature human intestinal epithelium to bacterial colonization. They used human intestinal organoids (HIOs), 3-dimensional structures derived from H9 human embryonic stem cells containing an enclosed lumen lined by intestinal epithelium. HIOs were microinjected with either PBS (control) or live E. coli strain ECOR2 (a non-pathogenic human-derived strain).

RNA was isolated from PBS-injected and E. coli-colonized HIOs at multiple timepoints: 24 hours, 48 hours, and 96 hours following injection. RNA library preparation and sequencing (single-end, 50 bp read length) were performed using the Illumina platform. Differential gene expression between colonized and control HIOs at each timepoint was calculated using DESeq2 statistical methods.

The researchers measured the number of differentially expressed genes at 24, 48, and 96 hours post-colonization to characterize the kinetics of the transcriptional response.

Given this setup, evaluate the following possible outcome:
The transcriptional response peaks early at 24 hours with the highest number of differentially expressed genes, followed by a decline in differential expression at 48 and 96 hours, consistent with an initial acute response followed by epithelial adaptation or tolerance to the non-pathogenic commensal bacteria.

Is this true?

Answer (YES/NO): NO